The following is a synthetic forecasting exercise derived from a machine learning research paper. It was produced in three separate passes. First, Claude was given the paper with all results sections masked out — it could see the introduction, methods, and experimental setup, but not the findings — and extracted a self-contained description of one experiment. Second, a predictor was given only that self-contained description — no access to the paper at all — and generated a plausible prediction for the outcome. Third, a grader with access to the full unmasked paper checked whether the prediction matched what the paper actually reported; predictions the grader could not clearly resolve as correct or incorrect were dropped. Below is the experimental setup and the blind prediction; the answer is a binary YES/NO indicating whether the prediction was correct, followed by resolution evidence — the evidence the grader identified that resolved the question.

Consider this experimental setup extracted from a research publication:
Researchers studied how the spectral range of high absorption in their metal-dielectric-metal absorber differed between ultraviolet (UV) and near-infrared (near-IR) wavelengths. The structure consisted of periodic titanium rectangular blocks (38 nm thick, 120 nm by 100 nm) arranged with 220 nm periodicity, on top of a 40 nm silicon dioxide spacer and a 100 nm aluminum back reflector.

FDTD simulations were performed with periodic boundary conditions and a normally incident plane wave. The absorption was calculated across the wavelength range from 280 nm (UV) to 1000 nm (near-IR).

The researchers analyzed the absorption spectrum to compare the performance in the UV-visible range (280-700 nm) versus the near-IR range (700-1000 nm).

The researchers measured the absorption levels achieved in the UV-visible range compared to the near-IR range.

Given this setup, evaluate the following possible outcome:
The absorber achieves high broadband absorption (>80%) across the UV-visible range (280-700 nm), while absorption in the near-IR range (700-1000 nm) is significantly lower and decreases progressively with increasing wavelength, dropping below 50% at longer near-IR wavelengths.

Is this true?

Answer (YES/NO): NO